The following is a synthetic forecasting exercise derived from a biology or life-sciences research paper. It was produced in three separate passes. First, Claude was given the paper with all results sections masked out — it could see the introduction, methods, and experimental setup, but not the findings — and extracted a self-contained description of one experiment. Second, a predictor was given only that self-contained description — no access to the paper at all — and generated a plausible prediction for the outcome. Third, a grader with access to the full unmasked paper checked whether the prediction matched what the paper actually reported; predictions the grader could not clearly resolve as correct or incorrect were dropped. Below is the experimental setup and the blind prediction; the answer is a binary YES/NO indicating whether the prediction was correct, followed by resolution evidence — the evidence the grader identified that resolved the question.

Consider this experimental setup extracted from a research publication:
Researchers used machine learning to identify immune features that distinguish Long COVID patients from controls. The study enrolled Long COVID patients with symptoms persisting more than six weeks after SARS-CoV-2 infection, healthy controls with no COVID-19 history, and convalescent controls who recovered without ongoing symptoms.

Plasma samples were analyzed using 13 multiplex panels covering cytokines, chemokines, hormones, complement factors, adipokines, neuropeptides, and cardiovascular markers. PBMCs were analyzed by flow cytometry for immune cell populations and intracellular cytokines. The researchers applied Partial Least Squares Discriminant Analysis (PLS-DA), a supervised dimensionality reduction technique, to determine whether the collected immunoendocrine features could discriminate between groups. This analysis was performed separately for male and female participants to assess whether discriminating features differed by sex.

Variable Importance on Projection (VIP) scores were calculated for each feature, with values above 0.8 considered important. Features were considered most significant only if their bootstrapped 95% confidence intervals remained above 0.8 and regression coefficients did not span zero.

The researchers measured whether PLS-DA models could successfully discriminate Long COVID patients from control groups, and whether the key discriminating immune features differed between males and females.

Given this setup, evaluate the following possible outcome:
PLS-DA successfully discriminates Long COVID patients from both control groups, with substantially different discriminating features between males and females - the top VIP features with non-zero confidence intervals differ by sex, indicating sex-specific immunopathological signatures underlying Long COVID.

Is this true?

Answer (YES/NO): YES